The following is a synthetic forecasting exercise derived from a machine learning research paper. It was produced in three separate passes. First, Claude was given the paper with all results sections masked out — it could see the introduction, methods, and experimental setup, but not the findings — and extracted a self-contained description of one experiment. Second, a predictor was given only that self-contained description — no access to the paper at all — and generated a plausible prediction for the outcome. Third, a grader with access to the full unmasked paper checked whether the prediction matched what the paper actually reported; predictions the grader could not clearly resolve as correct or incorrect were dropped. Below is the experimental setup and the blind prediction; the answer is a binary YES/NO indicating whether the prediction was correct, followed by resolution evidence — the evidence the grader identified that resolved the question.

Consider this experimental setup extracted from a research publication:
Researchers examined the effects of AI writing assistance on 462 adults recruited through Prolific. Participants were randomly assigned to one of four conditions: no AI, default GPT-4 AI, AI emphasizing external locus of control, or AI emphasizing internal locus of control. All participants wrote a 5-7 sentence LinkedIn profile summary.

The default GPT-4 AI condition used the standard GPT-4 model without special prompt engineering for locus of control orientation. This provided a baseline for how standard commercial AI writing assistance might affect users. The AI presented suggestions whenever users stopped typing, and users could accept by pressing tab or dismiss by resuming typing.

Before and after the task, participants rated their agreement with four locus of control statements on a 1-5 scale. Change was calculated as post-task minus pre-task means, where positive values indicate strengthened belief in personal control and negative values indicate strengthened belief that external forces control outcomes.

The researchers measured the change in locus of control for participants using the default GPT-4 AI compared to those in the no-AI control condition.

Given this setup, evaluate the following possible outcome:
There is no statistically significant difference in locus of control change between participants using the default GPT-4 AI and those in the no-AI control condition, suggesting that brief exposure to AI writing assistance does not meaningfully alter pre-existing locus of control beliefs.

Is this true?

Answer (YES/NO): YES